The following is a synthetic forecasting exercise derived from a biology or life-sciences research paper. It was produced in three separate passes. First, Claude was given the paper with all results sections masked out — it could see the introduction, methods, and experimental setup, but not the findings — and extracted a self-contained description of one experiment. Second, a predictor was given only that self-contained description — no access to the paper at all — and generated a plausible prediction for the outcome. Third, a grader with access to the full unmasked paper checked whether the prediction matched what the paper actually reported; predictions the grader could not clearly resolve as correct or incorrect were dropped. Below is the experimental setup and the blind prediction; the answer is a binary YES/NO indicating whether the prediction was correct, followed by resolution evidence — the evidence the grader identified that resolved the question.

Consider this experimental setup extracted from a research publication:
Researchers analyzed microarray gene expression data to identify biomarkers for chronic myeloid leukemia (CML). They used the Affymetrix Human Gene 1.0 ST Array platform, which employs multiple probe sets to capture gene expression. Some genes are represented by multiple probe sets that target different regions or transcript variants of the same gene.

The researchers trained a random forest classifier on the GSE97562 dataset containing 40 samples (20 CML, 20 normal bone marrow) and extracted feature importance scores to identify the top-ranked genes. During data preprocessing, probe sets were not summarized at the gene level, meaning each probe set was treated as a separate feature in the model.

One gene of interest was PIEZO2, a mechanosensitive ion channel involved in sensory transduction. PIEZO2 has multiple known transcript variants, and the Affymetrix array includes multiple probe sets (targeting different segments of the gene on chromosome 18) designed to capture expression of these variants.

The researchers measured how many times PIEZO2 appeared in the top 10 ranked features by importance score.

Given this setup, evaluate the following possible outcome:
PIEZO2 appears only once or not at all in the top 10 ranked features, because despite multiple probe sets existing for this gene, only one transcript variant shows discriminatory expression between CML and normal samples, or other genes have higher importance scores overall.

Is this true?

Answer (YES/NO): NO